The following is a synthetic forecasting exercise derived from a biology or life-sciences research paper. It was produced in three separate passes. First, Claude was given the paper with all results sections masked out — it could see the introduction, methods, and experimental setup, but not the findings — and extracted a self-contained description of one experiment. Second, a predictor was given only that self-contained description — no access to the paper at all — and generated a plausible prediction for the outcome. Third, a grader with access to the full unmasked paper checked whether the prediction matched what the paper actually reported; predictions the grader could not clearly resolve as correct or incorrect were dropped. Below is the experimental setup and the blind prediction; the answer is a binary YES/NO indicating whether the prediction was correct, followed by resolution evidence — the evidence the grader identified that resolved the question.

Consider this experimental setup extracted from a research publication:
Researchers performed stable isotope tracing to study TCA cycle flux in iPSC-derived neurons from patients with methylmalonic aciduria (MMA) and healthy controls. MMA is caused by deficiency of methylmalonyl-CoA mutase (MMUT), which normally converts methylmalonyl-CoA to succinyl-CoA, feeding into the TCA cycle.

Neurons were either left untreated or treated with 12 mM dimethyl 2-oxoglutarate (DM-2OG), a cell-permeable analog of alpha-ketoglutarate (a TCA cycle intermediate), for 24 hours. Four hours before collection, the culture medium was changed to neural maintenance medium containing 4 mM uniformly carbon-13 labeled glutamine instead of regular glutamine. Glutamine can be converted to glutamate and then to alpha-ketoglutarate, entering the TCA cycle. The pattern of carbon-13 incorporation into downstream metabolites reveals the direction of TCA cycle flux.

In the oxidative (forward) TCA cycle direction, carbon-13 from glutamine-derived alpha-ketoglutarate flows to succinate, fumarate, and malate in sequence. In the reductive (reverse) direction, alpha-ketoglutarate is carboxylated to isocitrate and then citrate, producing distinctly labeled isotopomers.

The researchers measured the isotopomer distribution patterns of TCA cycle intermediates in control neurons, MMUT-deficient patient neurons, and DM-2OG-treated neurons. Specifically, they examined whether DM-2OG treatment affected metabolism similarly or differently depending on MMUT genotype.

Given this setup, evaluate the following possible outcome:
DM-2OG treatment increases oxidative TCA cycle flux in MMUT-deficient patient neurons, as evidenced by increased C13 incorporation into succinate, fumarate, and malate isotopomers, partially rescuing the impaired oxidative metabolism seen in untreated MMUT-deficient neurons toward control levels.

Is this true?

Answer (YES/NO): NO